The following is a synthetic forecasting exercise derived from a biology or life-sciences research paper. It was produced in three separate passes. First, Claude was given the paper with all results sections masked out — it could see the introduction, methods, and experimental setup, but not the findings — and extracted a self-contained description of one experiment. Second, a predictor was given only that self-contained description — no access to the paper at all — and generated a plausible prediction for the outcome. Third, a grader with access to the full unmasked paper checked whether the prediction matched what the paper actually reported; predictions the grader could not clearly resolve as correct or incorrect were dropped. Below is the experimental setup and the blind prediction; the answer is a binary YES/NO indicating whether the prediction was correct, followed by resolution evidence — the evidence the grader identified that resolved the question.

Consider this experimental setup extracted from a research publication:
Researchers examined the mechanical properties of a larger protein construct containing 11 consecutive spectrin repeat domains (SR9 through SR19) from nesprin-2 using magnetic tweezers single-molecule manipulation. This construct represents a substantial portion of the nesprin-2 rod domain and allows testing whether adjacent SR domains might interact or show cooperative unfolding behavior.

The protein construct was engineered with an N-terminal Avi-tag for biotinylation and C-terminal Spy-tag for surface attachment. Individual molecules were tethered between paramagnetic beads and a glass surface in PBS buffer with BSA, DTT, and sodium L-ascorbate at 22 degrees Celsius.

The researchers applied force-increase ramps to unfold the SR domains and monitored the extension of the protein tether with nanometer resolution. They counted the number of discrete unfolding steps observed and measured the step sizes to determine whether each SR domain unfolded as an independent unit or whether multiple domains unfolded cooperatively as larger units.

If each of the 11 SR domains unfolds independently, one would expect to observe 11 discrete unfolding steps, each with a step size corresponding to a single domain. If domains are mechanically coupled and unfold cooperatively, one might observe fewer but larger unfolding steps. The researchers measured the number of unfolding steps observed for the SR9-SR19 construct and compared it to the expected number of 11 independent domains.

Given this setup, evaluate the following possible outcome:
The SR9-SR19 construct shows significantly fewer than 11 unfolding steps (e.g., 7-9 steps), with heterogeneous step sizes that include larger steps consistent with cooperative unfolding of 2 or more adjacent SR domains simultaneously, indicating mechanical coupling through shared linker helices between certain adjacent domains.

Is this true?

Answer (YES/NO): NO